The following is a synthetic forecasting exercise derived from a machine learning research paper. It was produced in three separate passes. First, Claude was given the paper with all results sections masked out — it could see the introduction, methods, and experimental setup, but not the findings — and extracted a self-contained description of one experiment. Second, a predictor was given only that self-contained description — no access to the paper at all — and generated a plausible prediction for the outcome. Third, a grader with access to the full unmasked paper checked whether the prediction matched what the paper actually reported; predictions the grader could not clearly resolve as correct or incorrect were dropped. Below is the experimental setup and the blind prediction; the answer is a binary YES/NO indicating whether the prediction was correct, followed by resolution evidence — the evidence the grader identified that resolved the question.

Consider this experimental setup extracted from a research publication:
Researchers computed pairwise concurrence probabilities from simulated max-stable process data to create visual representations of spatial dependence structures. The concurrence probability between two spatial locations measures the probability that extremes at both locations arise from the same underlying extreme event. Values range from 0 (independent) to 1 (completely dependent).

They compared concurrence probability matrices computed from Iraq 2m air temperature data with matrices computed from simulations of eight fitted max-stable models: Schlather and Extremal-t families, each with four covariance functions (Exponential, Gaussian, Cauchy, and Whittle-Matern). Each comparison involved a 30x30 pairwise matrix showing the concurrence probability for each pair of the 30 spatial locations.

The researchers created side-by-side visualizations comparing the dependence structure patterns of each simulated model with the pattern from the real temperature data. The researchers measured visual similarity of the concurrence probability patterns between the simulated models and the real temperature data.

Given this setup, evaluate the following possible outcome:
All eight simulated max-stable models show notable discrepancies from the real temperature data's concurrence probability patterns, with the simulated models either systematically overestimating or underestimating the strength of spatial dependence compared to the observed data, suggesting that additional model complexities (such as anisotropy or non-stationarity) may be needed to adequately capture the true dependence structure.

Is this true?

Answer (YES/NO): NO